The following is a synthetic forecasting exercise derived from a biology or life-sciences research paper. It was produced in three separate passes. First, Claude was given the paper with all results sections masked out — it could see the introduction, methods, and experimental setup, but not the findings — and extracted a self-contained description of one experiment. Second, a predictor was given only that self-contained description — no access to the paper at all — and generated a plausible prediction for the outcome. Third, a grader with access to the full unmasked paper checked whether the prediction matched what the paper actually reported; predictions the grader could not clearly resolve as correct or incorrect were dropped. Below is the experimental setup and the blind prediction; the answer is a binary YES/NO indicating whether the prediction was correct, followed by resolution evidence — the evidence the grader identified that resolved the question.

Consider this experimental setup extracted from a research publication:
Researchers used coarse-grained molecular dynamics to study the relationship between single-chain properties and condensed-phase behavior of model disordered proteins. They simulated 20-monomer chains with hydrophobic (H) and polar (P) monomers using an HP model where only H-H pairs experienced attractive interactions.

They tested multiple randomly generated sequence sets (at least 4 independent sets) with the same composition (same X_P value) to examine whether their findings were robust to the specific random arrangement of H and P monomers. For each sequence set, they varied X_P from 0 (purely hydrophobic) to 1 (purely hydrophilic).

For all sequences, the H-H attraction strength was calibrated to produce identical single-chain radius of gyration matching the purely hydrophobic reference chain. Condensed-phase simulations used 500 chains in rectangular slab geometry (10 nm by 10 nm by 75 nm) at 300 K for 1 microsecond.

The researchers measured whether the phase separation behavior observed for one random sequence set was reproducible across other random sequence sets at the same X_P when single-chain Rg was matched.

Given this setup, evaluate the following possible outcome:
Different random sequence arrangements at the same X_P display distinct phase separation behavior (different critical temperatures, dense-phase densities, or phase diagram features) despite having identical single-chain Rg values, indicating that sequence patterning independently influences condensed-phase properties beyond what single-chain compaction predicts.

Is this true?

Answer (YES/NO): YES